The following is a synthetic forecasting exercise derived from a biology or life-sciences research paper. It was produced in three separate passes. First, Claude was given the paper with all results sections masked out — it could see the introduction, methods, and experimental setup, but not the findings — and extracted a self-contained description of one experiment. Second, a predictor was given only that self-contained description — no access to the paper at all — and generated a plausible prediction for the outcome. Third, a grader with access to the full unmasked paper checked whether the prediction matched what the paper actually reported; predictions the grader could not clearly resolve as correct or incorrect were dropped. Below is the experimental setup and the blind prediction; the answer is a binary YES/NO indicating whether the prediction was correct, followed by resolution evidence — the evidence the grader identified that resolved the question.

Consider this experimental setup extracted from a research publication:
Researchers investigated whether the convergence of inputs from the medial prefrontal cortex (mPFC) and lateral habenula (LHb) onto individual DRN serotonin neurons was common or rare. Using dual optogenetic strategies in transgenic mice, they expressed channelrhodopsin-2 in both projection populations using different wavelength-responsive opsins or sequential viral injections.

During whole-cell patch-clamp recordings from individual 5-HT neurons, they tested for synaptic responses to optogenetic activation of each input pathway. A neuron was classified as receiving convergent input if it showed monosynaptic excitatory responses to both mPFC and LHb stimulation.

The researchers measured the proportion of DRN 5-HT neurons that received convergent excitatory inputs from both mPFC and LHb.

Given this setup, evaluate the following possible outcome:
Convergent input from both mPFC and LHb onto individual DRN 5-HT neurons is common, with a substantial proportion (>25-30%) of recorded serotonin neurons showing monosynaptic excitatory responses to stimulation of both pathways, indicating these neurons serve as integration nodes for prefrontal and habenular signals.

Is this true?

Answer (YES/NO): YES